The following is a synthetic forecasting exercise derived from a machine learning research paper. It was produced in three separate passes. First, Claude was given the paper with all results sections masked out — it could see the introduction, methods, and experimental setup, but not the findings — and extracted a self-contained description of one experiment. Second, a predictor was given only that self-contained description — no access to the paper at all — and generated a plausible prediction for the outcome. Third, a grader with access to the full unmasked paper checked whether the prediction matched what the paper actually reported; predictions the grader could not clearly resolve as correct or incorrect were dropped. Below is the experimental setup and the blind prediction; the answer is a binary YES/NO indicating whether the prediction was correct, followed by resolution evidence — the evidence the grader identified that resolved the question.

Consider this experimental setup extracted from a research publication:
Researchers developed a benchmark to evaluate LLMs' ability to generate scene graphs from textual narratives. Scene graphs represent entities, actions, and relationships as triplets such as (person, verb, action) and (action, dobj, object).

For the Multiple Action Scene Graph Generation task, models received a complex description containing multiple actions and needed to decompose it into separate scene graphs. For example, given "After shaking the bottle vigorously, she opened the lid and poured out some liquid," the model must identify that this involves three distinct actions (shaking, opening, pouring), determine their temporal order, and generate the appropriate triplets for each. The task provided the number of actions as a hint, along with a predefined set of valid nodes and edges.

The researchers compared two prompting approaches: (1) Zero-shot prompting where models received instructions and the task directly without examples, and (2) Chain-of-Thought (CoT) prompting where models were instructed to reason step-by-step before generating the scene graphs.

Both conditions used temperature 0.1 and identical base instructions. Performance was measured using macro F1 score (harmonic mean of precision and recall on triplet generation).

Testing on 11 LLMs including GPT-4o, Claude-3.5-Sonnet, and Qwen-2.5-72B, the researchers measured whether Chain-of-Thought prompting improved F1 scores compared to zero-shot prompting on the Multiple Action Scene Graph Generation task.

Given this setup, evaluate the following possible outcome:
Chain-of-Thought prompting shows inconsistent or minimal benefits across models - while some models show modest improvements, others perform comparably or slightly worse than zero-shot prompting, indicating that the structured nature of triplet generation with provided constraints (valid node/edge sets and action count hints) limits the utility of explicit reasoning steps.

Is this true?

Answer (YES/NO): YES